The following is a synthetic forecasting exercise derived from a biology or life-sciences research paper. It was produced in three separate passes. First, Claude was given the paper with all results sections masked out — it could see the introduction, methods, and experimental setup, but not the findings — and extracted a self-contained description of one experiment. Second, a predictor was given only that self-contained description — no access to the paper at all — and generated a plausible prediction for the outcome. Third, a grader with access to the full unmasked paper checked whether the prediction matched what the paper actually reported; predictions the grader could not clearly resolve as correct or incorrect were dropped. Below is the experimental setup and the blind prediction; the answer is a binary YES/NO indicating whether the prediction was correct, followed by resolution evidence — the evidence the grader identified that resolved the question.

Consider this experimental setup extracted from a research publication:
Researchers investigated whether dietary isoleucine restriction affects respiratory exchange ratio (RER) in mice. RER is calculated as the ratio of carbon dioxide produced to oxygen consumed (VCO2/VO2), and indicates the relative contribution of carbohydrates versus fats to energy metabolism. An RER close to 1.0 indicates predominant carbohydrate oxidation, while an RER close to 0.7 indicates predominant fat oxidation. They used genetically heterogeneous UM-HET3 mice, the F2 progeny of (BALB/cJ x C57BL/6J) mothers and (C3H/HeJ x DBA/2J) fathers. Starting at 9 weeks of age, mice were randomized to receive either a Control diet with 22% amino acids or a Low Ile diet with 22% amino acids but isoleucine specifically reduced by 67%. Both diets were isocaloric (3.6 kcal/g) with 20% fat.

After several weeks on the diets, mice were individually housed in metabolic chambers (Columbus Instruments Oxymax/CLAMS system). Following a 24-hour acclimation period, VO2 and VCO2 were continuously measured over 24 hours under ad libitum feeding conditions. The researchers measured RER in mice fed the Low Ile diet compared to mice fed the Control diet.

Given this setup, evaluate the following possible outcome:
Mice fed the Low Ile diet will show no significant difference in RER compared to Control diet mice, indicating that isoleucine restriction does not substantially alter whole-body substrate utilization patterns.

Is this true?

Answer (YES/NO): YES